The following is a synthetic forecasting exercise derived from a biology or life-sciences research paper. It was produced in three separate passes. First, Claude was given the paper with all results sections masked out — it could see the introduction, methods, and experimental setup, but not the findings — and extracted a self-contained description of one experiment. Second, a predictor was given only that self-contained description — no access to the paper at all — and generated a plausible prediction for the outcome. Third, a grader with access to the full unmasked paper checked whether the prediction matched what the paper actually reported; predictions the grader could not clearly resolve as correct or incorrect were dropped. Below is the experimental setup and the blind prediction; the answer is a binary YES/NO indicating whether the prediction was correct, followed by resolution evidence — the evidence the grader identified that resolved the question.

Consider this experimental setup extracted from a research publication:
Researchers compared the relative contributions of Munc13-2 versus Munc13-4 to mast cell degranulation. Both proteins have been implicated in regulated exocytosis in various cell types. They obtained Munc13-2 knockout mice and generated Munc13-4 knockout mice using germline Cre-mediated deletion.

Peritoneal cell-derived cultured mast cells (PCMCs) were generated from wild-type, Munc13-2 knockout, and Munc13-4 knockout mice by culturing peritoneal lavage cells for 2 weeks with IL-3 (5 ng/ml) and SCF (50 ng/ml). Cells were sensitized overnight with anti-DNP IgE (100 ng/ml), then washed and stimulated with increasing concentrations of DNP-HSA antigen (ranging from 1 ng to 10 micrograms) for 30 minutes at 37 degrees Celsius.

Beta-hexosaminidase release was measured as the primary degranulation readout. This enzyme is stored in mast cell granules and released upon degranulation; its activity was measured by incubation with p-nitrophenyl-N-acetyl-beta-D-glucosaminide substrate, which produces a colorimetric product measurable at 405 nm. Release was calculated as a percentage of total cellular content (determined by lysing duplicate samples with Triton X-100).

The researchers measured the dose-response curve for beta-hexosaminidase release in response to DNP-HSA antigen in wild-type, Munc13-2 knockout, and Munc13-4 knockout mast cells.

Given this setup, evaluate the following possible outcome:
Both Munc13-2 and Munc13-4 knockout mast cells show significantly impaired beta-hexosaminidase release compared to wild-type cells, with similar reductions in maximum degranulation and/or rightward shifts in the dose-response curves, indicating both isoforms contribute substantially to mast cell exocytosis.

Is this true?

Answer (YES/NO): NO